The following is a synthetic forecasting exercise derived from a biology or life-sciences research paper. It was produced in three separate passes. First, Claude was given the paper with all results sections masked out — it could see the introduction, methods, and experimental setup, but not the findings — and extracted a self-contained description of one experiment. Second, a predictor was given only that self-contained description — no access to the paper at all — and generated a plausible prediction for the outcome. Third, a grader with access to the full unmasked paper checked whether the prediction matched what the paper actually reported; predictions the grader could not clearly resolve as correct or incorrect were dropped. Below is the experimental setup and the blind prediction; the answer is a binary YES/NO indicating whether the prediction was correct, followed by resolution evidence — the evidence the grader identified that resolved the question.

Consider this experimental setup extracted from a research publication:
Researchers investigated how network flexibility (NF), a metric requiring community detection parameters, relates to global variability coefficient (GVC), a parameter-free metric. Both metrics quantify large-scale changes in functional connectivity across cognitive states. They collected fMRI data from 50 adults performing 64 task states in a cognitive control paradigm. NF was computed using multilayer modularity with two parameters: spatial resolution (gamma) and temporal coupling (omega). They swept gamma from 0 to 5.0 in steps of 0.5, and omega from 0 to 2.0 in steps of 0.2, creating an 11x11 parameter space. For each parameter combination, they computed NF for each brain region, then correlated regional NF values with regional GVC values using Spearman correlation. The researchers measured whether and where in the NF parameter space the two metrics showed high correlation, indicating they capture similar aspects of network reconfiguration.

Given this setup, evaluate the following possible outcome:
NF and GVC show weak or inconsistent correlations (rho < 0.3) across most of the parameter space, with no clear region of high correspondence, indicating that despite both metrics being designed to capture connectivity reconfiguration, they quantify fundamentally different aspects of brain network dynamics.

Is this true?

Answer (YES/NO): NO